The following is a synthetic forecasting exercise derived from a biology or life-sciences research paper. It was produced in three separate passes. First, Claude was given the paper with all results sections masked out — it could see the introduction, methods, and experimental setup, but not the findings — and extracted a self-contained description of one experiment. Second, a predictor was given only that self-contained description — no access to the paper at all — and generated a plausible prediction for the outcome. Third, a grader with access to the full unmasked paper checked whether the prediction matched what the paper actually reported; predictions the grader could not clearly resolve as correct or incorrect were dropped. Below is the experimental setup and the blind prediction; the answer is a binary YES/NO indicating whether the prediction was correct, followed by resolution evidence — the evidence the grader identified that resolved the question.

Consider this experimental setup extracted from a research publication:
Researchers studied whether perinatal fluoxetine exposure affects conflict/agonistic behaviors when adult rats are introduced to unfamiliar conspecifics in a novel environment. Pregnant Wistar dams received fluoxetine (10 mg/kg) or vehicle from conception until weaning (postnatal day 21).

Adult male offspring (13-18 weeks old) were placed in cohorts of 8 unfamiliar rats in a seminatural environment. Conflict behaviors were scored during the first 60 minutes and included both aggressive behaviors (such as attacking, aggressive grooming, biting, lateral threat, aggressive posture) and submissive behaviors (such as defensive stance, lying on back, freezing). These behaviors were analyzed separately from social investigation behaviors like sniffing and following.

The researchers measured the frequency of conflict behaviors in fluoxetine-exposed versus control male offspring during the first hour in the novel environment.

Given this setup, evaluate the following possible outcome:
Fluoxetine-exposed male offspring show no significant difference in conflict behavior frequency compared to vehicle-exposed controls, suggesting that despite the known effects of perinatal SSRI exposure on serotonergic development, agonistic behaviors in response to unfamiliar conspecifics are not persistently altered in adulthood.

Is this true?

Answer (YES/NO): YES